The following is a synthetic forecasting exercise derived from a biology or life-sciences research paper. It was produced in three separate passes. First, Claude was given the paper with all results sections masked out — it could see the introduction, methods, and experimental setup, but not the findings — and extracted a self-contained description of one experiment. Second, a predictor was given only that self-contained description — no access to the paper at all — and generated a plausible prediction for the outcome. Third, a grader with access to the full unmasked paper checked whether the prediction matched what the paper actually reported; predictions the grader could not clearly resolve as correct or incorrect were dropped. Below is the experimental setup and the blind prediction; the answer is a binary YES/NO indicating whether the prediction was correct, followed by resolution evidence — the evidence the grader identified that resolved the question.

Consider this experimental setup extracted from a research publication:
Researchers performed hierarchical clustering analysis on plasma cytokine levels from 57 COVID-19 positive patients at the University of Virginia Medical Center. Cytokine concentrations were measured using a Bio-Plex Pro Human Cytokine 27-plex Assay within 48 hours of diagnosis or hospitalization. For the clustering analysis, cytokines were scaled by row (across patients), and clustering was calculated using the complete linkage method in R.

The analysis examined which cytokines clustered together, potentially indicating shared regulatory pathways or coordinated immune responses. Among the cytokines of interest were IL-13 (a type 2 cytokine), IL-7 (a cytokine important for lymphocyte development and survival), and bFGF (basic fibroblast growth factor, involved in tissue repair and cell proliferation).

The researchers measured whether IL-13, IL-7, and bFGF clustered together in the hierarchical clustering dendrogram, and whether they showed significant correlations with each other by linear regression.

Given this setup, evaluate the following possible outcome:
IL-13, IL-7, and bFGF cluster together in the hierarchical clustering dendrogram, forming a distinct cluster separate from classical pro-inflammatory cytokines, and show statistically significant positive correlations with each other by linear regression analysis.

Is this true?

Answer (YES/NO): YES